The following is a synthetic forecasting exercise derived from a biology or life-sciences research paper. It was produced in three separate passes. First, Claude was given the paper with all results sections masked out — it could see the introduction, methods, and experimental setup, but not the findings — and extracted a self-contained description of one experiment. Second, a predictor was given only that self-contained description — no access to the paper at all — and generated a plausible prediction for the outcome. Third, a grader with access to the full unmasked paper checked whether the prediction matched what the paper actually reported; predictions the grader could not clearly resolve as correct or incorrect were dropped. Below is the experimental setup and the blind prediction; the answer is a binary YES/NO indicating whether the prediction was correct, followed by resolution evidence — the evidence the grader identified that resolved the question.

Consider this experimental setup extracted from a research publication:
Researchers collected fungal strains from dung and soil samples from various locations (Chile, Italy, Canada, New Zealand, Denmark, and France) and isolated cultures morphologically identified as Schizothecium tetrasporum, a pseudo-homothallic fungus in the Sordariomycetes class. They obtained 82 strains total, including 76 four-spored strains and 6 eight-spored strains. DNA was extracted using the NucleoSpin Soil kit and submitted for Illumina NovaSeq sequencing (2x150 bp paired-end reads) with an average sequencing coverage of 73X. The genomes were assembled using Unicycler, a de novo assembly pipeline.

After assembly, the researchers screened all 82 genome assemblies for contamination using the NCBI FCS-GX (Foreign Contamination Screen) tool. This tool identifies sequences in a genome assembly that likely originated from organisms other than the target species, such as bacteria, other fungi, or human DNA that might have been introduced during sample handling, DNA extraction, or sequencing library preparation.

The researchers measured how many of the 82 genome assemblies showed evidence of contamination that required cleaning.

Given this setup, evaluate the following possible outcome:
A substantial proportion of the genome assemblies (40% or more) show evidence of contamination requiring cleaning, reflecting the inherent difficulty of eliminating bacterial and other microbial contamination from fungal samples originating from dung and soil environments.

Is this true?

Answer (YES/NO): YES